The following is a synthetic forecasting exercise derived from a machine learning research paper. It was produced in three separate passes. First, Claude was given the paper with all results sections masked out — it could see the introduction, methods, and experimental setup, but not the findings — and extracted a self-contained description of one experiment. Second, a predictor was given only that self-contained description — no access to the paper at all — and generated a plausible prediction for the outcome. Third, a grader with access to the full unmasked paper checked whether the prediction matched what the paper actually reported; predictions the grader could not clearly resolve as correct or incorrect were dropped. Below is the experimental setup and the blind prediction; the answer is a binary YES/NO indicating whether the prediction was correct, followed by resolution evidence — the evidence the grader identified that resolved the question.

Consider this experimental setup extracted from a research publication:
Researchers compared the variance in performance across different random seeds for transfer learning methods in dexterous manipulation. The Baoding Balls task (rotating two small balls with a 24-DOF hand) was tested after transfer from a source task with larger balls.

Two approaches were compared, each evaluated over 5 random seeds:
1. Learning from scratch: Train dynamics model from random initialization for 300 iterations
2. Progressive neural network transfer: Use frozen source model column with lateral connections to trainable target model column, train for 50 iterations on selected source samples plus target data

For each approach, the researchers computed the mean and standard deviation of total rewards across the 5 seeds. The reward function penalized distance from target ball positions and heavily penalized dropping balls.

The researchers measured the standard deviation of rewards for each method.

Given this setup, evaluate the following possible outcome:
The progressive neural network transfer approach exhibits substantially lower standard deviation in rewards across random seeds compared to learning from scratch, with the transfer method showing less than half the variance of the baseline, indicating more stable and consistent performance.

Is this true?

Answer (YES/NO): YES